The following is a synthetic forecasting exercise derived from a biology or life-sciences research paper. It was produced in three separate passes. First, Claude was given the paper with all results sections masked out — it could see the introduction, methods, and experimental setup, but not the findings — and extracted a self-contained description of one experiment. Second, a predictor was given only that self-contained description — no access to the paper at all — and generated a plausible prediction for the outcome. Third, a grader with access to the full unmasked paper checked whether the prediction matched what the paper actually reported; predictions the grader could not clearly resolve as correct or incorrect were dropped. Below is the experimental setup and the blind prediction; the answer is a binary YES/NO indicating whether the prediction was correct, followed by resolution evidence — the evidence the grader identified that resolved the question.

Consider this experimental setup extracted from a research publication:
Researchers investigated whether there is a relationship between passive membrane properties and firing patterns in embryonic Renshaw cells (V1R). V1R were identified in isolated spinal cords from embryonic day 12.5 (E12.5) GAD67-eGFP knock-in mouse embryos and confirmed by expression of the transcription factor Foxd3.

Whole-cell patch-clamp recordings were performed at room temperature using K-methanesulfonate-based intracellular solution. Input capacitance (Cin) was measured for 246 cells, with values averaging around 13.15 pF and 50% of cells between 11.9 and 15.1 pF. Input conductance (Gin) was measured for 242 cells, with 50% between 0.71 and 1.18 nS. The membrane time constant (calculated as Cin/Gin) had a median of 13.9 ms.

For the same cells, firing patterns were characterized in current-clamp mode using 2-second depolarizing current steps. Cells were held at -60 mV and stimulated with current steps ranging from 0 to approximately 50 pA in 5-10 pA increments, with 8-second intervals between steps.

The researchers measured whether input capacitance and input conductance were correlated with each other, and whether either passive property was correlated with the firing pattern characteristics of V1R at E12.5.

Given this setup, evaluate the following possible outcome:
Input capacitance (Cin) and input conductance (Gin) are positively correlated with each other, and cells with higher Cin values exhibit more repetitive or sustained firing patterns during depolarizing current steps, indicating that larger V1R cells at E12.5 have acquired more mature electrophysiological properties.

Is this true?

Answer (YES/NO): NO